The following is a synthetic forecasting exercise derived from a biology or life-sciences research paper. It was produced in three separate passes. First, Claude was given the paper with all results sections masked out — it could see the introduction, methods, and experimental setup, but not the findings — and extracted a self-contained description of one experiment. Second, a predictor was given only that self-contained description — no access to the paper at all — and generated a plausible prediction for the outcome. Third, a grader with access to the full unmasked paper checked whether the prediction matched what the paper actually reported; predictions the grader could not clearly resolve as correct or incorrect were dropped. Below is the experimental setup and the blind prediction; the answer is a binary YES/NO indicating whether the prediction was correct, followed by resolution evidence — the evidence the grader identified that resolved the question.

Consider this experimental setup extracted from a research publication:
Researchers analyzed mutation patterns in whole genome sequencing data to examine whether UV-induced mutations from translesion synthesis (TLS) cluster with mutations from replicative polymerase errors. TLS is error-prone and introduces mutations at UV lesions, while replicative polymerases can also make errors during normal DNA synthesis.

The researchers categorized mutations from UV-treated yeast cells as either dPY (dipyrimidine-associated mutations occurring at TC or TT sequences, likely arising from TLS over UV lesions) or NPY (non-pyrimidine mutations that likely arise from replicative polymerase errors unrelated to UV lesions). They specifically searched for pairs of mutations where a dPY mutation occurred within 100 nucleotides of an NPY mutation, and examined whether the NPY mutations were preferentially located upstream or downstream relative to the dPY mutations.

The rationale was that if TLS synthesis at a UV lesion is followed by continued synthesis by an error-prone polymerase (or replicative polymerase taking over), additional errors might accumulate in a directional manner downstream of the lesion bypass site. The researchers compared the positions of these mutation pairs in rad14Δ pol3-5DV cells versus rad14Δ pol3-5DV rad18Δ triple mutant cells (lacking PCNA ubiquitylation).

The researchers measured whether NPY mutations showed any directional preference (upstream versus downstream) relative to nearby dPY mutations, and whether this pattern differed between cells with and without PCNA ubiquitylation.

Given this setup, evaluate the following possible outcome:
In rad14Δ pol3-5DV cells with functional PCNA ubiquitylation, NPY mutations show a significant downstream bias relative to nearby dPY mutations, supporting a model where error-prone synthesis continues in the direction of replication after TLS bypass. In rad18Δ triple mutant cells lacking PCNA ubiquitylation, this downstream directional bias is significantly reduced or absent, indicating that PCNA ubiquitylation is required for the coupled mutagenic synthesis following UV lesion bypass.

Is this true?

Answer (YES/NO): NO